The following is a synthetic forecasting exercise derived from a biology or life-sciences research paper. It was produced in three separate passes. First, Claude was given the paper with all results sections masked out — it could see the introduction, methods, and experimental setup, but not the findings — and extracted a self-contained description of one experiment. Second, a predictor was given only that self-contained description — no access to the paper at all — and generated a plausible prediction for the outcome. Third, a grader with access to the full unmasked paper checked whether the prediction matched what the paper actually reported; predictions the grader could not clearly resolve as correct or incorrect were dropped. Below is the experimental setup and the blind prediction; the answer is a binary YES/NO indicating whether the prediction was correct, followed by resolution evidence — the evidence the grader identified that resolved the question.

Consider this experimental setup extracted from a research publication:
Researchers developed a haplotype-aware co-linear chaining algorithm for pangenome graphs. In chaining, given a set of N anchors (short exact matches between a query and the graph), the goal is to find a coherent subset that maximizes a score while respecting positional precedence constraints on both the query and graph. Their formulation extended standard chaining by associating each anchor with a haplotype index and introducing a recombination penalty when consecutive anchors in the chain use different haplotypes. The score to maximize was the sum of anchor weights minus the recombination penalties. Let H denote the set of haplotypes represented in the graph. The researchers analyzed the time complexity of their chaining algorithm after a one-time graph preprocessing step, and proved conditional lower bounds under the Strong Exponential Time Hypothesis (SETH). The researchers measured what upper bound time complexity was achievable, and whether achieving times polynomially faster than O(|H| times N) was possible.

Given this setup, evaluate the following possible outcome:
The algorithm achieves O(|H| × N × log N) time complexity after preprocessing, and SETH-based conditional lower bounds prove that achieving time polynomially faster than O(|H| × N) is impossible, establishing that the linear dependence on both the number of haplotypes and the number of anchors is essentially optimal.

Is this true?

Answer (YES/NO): NO